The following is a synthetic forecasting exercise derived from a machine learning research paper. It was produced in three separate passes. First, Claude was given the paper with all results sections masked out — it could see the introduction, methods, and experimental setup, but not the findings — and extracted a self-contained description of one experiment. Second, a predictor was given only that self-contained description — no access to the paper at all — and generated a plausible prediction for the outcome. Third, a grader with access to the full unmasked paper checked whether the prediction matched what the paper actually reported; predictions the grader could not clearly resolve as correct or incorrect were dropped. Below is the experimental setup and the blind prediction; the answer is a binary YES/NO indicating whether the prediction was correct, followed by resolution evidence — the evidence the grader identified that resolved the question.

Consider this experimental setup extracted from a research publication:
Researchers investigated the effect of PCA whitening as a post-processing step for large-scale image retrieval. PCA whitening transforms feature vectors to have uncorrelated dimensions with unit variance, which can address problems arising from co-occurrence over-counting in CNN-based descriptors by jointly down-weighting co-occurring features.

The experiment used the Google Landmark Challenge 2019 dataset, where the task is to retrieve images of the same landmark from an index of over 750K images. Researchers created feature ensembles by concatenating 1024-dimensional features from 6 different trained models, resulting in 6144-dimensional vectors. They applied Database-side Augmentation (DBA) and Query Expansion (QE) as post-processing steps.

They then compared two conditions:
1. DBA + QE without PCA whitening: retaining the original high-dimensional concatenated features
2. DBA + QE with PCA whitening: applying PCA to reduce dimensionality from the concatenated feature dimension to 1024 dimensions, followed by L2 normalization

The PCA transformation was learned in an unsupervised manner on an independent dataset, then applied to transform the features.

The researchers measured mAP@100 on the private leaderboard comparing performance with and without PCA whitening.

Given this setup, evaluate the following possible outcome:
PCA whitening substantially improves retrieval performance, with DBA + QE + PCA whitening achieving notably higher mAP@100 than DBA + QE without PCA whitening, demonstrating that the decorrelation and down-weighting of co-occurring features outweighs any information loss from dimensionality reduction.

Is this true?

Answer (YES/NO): NO